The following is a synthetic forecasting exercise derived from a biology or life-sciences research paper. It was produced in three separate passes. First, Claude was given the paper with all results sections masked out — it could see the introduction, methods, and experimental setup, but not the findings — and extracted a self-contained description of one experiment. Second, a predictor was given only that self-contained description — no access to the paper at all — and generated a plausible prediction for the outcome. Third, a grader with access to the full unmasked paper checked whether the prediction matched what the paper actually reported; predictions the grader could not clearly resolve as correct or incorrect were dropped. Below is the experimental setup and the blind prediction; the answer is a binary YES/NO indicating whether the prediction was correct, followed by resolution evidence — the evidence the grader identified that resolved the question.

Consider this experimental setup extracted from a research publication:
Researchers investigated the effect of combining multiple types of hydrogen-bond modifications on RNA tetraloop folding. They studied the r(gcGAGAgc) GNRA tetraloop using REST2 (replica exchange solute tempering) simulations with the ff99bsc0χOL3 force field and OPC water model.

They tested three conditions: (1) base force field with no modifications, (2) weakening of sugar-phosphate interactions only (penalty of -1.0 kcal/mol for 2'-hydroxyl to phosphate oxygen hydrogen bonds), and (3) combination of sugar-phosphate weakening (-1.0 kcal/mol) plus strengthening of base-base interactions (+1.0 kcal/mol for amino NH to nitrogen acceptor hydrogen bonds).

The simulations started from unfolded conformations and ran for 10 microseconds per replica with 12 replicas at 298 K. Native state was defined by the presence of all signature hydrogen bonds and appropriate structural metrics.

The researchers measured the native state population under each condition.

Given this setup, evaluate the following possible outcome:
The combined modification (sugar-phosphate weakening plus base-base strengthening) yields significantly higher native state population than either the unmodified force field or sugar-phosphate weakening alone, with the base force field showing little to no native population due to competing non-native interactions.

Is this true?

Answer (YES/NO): YES